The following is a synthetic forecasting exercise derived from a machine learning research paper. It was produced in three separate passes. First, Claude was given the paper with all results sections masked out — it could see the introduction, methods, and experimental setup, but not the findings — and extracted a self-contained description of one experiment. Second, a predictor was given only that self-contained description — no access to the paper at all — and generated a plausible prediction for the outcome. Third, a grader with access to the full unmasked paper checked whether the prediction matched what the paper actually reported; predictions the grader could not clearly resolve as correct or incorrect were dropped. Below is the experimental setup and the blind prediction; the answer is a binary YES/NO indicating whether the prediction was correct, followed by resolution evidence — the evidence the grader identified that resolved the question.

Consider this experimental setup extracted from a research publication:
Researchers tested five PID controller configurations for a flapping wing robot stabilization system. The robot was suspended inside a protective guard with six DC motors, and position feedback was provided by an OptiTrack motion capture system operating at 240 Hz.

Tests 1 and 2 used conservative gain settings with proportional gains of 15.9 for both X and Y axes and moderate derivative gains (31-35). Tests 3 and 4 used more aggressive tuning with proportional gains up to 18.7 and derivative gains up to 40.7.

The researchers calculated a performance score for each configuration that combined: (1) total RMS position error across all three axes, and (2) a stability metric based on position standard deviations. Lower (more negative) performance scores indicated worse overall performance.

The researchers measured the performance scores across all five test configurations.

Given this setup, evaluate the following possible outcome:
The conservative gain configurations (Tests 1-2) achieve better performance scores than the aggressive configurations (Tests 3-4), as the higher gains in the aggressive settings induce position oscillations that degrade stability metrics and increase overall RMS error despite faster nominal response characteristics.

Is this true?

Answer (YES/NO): NO